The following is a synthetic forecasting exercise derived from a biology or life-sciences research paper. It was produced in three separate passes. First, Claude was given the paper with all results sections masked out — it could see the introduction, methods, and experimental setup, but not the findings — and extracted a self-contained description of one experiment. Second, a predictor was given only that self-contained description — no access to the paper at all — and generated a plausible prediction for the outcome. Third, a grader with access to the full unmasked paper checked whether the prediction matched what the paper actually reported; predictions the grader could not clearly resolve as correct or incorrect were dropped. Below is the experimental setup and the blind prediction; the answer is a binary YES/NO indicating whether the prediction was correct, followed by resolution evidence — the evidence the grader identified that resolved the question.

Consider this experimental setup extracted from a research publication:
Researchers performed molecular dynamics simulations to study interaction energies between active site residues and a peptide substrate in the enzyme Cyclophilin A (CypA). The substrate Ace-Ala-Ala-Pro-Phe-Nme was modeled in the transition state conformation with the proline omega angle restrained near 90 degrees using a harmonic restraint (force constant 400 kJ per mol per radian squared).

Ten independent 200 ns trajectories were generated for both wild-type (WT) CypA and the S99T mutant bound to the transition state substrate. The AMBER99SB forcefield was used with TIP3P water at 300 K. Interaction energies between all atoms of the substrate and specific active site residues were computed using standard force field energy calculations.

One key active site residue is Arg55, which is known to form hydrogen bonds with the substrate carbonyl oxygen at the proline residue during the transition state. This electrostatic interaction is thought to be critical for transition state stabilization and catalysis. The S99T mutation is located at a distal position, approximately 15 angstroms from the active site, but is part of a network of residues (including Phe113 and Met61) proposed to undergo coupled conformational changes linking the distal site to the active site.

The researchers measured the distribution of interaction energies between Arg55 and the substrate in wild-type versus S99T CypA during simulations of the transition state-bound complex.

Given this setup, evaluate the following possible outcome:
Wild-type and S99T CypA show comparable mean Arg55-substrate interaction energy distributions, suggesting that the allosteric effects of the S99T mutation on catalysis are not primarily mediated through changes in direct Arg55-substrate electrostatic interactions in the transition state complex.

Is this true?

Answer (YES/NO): NO